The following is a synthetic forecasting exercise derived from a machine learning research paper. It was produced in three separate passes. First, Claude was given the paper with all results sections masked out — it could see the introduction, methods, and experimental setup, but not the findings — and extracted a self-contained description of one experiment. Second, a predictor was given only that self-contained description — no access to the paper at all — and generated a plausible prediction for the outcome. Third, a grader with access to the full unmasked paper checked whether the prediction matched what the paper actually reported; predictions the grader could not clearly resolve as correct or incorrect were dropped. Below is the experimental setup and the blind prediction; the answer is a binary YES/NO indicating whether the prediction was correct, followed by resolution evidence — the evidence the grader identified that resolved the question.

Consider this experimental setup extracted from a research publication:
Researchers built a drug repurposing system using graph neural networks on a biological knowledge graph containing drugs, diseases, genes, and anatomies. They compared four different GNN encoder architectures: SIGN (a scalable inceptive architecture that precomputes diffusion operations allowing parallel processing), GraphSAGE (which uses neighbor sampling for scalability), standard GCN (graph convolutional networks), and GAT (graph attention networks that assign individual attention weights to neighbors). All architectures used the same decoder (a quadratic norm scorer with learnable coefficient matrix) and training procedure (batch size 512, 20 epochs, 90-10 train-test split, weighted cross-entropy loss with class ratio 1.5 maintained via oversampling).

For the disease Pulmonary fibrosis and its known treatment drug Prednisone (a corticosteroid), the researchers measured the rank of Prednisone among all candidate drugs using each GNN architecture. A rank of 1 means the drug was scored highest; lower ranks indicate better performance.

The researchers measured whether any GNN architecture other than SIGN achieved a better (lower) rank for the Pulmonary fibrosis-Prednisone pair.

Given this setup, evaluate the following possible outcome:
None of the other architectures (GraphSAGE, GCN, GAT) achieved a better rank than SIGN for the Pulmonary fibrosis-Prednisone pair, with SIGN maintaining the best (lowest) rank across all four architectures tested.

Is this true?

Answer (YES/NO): NO